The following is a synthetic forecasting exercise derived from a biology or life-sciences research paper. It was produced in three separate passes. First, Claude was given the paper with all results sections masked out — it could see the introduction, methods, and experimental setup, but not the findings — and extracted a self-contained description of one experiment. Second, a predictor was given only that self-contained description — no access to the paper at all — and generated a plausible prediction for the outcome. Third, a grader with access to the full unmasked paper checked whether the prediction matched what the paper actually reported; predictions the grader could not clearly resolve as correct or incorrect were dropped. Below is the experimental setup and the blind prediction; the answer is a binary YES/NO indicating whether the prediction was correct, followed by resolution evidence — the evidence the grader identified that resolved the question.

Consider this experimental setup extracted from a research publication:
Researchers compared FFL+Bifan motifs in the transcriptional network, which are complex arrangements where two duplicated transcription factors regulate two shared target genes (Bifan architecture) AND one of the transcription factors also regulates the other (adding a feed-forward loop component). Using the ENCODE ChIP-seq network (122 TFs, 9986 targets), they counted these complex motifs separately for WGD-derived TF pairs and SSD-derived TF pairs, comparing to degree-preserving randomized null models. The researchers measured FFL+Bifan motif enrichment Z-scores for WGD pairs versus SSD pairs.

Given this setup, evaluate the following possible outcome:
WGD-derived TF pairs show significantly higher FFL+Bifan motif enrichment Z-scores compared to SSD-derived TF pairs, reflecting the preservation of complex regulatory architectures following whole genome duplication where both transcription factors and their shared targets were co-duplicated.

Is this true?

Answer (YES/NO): YES